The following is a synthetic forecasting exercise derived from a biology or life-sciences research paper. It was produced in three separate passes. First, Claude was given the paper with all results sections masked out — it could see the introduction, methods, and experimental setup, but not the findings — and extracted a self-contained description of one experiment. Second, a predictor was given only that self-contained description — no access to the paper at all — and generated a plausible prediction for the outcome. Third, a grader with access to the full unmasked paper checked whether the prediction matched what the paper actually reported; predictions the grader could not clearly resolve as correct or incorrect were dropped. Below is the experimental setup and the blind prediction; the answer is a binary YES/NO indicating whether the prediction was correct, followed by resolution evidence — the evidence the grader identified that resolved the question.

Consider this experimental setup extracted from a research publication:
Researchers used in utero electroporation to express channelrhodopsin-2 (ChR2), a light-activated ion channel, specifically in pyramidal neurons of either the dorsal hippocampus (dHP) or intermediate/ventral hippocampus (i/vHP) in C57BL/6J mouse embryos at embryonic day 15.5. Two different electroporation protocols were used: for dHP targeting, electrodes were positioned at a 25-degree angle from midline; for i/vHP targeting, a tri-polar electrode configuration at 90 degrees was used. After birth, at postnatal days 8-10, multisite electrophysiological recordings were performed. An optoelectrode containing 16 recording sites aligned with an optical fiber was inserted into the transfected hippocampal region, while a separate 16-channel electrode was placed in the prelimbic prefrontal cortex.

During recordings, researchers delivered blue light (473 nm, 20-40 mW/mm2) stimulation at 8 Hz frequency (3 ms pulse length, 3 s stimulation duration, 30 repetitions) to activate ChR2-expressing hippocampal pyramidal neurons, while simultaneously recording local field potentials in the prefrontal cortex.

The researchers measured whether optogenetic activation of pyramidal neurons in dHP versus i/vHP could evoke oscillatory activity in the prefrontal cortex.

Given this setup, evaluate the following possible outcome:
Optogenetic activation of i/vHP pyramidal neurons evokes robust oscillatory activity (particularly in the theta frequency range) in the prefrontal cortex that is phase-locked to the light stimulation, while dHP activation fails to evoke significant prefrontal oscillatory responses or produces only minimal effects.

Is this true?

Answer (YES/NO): NO